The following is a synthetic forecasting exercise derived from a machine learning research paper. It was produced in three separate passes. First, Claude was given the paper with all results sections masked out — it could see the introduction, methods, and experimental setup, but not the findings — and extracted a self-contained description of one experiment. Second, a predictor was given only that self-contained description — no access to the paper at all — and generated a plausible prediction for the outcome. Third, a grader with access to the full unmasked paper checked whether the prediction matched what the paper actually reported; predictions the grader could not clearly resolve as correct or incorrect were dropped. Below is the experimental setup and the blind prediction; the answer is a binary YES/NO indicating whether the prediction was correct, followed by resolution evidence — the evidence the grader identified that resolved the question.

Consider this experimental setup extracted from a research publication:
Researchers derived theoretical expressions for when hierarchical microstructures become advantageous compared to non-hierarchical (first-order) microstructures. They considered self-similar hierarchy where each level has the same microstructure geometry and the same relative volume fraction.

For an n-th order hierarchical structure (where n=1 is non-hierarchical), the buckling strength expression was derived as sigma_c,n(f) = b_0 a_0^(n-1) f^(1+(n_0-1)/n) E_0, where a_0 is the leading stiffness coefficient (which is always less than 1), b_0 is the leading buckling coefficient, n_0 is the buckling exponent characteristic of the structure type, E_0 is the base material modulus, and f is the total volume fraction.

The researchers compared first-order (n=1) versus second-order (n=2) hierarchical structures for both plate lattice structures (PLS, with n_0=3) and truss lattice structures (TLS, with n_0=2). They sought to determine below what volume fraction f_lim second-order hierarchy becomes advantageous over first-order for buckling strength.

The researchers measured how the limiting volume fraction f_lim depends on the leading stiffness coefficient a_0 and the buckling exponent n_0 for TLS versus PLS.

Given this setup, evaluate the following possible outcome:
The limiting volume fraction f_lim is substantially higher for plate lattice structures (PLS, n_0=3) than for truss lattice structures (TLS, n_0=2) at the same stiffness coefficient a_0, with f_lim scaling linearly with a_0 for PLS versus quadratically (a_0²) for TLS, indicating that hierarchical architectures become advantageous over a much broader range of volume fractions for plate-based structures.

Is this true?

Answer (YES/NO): YES